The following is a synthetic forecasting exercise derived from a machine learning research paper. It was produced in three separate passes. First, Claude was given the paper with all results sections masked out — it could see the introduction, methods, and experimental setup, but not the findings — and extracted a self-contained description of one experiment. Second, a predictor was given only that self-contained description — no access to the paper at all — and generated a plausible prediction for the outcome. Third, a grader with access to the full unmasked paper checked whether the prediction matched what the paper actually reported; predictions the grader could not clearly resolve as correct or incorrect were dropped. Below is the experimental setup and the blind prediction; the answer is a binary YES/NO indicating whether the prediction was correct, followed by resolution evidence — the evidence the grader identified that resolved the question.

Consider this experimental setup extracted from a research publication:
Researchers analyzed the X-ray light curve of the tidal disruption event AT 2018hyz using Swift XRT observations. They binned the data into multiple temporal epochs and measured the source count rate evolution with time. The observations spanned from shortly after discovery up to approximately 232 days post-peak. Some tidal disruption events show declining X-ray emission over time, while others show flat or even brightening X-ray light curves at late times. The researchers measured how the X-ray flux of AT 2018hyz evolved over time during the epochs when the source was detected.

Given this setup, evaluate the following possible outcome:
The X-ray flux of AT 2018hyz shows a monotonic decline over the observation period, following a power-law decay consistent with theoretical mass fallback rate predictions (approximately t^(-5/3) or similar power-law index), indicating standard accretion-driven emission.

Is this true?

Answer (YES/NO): NO